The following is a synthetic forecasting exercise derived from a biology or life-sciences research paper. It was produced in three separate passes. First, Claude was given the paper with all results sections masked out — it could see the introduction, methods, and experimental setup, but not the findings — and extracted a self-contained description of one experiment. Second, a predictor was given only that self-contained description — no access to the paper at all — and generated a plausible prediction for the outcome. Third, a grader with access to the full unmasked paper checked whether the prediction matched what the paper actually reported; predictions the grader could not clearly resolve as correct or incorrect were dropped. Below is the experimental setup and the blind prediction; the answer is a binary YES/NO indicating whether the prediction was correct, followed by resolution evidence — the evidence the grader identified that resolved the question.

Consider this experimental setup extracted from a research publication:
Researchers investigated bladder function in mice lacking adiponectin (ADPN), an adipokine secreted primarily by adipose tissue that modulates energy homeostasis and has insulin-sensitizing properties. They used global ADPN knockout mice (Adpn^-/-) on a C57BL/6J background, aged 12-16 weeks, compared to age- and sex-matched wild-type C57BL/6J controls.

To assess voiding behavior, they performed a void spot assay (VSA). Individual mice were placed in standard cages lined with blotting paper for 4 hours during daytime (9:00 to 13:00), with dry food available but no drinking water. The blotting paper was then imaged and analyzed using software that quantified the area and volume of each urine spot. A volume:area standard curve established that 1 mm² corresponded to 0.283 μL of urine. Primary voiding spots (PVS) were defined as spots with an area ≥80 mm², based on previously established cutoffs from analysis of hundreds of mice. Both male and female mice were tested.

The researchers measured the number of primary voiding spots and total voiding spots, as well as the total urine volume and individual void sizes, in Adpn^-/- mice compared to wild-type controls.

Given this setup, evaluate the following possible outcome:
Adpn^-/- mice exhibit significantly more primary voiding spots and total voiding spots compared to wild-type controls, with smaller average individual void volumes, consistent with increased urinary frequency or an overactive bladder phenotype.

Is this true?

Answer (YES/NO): YES